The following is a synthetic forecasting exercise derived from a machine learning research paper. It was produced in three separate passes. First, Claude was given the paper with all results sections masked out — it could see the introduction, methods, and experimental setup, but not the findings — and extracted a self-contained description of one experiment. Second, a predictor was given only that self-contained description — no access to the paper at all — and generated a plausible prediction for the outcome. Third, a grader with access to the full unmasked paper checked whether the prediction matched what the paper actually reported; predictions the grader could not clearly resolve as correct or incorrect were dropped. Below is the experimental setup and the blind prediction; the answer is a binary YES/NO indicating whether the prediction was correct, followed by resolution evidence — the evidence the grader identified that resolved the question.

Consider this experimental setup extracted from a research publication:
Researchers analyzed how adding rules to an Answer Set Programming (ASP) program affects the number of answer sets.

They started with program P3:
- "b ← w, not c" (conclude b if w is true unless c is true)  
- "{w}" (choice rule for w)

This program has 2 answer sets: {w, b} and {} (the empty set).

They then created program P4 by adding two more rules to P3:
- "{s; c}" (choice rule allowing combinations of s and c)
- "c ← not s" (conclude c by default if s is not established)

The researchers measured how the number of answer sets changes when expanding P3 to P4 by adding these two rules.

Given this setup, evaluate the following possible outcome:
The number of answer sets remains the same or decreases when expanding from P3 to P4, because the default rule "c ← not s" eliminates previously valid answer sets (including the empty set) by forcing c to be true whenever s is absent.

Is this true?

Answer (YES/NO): NO